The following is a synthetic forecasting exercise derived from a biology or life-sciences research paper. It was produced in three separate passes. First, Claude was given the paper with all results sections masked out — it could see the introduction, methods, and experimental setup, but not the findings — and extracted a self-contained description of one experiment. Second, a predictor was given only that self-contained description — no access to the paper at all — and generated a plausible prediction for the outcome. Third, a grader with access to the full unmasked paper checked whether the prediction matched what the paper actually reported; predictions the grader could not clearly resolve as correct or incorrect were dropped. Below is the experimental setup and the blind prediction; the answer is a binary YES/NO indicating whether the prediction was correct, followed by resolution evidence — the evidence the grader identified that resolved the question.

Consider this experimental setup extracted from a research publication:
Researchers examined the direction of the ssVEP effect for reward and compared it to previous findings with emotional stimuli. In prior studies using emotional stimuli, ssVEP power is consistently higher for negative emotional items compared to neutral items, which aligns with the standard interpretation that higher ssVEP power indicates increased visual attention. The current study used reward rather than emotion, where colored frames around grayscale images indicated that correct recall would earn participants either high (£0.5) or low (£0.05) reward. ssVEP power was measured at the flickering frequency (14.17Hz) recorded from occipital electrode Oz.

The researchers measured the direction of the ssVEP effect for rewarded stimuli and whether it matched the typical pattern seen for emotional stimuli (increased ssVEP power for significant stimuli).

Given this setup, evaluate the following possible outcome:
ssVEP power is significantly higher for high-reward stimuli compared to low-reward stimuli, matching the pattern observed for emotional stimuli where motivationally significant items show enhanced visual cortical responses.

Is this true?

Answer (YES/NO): NO